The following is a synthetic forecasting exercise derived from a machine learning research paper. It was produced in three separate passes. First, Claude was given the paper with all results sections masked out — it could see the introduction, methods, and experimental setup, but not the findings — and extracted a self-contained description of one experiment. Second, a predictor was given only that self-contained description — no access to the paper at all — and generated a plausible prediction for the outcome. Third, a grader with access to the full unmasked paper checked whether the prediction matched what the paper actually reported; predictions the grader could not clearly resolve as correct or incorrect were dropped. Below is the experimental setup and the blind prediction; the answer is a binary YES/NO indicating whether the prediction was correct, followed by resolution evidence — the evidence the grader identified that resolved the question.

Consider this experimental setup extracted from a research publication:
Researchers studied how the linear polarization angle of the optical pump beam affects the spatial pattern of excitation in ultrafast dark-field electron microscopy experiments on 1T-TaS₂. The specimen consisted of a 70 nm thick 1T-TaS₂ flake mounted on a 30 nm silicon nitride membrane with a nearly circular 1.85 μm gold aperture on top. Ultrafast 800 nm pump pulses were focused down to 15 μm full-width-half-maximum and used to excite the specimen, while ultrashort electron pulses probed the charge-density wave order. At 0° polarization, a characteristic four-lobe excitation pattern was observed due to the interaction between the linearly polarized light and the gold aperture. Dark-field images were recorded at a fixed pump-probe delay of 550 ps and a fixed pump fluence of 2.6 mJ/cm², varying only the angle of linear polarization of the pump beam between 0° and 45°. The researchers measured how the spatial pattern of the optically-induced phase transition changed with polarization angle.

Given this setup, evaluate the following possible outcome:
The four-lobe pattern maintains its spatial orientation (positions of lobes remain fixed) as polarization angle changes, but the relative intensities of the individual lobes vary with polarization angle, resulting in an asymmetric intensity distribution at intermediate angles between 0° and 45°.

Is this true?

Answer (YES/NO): NO